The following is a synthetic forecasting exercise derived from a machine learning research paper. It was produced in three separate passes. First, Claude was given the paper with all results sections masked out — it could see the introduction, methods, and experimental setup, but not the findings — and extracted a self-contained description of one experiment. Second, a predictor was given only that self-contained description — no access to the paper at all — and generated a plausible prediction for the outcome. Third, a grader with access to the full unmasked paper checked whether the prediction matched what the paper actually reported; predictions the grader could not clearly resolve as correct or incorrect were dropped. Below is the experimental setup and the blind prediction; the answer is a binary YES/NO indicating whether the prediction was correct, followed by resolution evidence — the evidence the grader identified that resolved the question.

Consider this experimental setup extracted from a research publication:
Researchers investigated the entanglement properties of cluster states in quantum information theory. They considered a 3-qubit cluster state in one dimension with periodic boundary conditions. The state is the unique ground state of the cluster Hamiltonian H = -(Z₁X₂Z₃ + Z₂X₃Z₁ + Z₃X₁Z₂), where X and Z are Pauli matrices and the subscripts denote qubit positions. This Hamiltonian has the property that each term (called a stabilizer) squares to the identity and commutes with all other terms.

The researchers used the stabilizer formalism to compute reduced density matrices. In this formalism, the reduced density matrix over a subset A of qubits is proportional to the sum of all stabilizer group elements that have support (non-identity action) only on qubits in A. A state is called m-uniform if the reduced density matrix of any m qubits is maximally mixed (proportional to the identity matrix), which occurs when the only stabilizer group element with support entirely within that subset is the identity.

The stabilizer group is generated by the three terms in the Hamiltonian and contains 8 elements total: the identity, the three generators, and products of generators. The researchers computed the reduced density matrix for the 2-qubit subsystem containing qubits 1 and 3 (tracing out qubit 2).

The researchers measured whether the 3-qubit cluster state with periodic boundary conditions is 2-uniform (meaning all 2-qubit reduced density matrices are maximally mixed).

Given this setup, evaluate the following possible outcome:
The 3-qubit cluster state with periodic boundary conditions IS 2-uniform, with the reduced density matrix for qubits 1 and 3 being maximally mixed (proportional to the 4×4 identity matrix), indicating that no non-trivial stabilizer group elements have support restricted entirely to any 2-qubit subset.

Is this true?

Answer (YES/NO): NO